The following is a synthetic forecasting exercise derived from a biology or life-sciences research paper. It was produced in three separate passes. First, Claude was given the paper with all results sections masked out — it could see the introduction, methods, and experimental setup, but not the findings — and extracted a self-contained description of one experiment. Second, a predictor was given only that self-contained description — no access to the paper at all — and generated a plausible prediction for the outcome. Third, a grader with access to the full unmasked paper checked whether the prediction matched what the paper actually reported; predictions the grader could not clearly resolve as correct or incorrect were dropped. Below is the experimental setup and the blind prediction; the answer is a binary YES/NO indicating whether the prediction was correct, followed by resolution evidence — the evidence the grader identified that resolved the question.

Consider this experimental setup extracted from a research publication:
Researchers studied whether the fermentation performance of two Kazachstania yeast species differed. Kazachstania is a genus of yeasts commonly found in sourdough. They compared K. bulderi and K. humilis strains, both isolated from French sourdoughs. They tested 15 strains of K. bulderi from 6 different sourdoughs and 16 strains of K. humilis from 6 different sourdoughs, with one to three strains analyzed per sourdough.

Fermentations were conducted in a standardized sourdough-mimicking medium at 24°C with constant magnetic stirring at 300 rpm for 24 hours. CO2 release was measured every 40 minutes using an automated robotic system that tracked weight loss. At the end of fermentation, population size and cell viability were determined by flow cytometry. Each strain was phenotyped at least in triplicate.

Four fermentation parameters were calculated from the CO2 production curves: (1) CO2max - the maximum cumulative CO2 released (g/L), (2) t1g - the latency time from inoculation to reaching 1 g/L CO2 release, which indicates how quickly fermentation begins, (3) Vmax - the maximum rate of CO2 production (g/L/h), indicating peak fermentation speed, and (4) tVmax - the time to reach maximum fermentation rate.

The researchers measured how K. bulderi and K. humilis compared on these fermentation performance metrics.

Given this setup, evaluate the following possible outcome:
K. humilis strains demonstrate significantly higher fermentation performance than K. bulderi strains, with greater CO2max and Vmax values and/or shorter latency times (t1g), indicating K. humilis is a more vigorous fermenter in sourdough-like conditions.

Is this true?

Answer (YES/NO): YES